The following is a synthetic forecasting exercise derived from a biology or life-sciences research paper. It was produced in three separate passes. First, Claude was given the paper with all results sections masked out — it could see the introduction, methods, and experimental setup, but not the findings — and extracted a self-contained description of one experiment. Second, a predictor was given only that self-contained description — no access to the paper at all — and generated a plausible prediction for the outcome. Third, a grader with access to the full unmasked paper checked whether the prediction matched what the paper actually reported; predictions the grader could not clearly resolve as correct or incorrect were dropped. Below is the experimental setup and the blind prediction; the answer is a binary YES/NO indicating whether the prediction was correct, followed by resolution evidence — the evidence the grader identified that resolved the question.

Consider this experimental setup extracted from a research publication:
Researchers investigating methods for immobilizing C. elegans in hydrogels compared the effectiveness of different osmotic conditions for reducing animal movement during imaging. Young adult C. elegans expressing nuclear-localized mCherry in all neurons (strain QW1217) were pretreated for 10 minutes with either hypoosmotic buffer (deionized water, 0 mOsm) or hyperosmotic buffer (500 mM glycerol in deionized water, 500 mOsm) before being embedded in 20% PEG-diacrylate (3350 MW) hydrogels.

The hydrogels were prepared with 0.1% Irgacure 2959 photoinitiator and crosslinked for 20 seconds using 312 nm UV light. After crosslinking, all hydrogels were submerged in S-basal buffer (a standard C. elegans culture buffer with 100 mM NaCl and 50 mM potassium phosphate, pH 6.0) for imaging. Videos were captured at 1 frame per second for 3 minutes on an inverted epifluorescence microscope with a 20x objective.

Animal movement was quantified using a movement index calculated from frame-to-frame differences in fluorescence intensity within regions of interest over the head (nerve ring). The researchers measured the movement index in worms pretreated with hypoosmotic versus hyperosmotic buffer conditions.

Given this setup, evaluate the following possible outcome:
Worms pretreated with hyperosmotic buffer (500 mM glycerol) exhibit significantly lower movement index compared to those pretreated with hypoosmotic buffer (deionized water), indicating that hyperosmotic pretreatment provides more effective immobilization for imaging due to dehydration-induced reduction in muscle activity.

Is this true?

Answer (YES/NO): NO